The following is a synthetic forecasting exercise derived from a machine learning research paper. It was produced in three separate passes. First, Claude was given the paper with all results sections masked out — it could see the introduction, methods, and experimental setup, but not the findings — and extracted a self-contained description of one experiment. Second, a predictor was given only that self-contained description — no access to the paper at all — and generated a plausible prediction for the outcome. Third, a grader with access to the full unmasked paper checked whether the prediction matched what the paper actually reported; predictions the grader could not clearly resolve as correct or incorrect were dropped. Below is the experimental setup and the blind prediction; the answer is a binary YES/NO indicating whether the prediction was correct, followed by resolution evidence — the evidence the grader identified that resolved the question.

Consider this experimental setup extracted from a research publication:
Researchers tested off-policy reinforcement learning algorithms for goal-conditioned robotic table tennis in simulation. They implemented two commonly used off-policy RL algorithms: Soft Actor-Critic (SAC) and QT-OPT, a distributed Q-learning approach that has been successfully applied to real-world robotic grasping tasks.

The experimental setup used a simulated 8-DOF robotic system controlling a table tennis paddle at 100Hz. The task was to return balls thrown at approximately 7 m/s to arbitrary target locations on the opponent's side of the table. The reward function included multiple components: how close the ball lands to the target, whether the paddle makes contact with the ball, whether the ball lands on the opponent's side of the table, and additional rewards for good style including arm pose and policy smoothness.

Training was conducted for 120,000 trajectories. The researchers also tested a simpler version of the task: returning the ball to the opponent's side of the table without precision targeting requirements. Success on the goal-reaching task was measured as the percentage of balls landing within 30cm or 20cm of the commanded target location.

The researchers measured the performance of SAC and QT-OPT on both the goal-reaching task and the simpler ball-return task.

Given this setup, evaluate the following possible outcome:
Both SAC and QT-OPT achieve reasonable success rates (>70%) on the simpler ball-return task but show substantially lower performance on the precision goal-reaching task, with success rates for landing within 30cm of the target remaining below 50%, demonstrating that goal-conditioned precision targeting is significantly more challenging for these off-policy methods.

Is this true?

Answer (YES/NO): NO